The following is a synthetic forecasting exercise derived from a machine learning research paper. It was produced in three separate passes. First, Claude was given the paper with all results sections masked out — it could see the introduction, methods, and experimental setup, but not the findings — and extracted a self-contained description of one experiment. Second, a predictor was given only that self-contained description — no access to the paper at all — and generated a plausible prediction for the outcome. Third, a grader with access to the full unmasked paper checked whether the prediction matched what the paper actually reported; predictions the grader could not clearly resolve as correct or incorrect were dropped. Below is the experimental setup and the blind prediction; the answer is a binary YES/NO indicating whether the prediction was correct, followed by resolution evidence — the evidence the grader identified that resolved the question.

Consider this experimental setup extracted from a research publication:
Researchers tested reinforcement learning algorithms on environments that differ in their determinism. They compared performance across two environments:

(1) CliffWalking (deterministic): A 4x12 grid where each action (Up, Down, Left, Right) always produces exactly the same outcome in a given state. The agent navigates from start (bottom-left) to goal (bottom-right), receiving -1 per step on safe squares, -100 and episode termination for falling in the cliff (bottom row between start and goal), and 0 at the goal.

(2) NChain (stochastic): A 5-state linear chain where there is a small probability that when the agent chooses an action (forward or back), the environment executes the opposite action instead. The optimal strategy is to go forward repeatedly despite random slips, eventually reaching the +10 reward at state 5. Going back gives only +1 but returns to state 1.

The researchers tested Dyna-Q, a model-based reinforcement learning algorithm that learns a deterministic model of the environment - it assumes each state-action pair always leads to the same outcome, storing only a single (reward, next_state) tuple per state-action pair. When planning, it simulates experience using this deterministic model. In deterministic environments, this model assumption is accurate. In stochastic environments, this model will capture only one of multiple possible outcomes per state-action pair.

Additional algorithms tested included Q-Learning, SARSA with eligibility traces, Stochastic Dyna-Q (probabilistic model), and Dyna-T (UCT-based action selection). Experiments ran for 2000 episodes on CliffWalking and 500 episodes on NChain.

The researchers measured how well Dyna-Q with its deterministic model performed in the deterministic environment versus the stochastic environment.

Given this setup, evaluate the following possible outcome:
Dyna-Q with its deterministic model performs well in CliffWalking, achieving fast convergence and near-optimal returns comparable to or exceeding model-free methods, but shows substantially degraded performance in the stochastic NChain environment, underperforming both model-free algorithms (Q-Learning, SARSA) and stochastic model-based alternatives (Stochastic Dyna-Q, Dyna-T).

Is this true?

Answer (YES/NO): NO